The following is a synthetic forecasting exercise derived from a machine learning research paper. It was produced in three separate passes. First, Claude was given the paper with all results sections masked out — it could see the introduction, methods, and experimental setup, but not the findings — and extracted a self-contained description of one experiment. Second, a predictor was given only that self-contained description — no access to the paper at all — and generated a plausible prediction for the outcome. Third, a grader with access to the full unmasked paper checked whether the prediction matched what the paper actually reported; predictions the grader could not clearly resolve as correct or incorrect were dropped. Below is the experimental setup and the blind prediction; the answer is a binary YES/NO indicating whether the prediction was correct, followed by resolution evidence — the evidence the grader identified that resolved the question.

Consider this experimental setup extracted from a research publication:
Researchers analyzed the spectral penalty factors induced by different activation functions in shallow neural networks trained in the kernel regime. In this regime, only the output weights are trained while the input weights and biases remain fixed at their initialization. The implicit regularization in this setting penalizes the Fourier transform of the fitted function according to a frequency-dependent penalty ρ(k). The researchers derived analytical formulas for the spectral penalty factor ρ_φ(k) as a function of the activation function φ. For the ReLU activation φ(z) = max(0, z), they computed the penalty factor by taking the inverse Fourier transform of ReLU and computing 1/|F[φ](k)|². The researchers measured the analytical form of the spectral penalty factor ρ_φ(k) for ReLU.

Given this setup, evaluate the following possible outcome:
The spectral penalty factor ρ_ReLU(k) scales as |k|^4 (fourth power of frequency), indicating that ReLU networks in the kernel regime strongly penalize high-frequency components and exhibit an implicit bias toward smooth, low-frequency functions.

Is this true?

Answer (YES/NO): YES